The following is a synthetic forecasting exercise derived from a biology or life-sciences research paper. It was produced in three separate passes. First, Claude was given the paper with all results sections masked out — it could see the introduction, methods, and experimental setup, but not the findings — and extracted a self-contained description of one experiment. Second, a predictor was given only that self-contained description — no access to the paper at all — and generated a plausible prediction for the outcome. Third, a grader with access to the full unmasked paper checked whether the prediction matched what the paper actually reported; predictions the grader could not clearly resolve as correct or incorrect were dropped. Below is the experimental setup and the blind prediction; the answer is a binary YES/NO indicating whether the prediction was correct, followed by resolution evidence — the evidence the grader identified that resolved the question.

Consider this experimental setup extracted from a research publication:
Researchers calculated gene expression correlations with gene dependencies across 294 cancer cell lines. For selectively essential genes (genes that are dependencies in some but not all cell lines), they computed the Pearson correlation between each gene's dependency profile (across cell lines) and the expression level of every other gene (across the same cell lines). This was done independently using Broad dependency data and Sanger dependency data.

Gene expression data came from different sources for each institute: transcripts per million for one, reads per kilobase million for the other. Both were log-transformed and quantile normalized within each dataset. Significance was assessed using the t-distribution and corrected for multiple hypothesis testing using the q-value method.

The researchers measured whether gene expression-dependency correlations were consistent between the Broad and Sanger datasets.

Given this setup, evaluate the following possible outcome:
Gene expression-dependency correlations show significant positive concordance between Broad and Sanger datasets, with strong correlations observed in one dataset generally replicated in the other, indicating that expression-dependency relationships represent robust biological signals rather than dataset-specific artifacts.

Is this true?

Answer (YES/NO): YES